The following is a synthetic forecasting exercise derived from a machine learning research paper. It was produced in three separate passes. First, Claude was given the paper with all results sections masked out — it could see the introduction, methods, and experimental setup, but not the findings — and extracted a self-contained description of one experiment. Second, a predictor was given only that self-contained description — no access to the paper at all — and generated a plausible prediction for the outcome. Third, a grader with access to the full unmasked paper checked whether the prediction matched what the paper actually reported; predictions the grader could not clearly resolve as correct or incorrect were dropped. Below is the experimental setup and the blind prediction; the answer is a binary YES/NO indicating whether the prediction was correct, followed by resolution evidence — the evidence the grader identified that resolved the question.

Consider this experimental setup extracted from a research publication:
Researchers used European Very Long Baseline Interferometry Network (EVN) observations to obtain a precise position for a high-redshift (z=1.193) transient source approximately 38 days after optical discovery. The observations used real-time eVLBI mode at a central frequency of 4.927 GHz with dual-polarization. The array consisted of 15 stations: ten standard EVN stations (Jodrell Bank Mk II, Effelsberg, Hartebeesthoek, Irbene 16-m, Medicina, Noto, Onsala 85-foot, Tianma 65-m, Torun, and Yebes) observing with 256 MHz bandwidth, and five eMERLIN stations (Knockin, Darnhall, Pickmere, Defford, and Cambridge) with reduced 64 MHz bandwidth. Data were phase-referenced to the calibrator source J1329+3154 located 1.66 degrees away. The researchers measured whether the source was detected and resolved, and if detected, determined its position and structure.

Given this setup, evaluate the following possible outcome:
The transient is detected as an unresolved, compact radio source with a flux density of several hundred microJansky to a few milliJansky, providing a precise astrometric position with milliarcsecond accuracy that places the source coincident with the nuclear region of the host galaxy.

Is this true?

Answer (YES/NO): NO